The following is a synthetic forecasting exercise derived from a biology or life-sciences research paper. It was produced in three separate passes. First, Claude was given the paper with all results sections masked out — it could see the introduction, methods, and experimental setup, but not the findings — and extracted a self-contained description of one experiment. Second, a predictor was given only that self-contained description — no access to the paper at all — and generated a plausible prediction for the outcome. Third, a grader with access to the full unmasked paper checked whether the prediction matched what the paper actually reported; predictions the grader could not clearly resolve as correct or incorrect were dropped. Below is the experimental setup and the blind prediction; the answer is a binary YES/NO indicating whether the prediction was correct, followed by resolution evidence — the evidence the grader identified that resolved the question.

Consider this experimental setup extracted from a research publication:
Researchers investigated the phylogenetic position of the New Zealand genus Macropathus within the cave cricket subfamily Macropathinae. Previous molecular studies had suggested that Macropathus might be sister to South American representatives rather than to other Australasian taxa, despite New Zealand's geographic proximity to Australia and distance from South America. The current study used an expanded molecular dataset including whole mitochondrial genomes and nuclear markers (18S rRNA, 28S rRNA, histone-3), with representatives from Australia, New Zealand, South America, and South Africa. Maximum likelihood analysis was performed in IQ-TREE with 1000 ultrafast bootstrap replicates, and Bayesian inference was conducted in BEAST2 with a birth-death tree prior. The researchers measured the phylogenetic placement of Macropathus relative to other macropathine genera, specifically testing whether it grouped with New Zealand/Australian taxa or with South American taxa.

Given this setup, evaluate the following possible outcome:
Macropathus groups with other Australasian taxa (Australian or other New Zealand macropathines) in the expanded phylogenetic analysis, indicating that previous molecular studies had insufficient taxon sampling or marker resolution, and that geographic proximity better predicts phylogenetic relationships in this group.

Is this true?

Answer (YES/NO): NO